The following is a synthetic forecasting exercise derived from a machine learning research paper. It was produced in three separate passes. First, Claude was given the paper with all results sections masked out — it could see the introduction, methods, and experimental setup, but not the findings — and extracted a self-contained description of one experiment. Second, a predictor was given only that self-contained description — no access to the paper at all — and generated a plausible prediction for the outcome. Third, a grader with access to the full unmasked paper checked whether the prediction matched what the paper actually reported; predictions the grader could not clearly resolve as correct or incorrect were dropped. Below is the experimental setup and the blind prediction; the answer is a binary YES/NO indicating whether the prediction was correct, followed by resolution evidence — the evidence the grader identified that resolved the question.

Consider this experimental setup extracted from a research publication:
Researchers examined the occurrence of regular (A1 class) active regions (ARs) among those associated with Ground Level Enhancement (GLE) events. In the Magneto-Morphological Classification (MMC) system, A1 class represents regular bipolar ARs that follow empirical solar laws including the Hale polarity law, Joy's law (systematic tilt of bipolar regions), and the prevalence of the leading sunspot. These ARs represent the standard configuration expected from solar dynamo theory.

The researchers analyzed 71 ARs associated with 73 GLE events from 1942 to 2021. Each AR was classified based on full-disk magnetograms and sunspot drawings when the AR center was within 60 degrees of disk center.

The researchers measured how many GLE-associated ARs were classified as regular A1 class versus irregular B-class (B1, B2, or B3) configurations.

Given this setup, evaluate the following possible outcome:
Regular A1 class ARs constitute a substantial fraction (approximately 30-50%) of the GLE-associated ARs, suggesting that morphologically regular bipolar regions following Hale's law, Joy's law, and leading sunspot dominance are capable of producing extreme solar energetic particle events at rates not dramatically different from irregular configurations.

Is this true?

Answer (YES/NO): NO